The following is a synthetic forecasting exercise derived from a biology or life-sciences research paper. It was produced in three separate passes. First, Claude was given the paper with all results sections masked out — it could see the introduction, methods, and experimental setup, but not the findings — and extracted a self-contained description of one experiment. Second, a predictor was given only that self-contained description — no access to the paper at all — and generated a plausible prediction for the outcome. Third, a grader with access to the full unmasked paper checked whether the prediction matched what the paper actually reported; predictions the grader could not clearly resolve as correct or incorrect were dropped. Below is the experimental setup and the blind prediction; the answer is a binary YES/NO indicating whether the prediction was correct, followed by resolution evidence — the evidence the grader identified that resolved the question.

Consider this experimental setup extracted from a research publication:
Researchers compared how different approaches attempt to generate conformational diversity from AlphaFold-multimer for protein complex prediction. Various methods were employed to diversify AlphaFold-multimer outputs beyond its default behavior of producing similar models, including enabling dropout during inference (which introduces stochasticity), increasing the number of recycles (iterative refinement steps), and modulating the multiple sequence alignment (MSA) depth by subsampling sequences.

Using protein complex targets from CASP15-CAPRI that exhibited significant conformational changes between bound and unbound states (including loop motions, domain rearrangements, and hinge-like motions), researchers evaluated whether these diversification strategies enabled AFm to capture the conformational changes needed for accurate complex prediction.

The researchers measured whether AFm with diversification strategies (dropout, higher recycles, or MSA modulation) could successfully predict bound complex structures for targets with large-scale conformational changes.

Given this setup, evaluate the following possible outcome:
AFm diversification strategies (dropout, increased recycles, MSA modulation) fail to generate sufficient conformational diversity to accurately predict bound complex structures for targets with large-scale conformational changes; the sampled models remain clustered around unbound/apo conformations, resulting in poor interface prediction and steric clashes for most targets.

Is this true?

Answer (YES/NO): NO